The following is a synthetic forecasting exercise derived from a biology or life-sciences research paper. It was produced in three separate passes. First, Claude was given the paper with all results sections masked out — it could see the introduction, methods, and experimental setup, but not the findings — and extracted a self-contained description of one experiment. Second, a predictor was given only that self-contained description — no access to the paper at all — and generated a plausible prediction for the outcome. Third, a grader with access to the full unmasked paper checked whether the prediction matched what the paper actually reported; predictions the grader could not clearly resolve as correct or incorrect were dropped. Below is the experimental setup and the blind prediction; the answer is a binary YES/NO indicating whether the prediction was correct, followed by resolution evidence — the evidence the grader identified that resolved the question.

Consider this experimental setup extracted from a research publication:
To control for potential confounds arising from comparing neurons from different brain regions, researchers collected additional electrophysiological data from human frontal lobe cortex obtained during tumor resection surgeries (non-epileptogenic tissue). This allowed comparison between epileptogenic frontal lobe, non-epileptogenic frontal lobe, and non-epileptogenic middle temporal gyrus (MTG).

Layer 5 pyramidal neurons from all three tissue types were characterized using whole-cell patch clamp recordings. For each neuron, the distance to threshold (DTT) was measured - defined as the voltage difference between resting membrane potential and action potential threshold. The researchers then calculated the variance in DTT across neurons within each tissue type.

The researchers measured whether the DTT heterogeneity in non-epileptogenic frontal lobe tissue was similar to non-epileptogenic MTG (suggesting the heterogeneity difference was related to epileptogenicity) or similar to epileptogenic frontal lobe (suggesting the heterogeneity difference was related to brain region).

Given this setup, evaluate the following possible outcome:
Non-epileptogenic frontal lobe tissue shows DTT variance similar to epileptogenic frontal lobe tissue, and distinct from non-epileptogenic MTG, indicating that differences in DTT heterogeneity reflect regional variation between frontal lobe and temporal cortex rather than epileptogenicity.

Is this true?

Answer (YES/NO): NO